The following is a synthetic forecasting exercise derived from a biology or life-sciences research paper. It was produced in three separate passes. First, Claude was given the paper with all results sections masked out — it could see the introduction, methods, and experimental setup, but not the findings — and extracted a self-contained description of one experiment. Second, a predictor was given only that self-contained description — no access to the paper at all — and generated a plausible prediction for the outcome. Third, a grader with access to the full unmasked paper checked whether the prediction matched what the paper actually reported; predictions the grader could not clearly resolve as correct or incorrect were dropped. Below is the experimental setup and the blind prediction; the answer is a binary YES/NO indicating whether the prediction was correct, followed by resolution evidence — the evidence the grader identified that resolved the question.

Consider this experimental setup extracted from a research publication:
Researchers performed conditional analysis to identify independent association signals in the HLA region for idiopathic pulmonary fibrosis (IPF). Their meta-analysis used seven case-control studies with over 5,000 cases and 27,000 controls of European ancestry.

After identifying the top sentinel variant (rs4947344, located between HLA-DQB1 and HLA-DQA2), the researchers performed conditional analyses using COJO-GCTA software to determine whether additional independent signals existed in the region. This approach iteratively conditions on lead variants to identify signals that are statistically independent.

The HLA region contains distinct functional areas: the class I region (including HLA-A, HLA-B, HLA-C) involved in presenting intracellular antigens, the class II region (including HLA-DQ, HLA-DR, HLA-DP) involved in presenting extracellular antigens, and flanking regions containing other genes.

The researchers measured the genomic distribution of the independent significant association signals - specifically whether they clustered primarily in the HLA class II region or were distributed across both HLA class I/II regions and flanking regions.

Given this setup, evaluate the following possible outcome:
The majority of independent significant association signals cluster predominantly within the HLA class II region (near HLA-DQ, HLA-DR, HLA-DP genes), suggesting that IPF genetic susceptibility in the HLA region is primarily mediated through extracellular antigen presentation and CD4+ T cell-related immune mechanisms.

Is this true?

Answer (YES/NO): NO